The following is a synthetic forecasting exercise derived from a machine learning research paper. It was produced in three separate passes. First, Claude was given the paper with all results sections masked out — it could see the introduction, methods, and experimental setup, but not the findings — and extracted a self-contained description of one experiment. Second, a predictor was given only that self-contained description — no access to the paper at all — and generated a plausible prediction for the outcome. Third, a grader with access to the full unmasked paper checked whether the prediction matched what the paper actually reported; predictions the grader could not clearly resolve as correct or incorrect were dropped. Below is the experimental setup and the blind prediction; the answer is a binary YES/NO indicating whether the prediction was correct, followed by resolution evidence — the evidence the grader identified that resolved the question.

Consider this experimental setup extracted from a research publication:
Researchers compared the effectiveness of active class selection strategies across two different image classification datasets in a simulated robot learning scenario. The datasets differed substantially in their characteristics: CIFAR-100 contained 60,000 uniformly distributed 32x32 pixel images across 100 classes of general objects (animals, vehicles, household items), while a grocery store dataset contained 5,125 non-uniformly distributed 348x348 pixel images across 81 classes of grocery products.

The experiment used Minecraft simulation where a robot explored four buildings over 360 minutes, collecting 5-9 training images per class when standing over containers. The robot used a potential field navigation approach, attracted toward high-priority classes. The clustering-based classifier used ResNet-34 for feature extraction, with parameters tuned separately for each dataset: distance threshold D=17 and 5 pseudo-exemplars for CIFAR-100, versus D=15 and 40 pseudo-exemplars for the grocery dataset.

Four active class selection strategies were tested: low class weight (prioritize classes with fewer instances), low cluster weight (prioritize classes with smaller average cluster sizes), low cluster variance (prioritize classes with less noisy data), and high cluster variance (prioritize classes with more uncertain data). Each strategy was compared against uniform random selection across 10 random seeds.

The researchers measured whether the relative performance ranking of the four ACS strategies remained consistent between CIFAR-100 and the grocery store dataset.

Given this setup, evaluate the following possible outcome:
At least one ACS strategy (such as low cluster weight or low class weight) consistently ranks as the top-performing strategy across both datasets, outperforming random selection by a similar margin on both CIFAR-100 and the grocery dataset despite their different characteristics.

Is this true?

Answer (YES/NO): NO